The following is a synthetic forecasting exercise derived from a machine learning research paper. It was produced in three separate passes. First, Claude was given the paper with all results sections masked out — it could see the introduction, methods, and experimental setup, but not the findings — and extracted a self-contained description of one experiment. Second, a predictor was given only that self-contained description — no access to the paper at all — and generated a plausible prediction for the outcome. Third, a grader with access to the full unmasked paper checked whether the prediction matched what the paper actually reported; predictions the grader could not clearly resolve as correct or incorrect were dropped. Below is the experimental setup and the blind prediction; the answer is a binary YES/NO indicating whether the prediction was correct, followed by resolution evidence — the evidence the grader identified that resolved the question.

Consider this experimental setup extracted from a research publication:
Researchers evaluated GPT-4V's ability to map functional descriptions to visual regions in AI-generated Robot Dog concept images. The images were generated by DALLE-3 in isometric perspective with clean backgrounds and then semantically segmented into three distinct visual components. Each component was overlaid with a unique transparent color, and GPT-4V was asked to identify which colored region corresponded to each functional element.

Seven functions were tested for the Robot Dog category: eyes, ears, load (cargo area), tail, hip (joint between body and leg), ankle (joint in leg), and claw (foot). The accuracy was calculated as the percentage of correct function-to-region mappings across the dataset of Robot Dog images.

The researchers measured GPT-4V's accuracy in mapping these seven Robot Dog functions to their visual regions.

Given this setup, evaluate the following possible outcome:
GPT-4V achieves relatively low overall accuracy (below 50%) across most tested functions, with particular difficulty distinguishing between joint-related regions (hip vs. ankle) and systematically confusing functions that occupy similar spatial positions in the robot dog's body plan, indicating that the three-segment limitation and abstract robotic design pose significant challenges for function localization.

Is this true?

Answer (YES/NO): NO